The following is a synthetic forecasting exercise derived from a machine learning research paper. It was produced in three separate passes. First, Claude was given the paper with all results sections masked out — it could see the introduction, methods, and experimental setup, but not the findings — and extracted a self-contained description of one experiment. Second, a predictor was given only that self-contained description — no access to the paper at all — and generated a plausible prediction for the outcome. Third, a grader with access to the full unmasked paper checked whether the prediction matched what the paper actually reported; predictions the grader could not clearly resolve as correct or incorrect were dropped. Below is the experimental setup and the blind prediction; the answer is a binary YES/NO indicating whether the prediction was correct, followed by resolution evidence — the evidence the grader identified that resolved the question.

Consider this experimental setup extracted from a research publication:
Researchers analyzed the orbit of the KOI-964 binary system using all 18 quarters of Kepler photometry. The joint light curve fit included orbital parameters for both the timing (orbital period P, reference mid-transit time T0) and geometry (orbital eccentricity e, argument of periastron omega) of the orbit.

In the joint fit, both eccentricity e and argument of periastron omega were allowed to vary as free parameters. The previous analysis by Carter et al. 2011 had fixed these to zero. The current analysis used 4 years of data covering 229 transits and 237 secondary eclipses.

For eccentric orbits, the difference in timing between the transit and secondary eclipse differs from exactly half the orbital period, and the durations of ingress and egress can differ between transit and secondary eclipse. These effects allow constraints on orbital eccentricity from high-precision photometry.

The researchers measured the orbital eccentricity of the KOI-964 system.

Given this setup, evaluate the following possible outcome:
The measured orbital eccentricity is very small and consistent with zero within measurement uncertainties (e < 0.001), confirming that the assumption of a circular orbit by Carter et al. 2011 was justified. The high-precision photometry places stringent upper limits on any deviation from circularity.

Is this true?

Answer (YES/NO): NO